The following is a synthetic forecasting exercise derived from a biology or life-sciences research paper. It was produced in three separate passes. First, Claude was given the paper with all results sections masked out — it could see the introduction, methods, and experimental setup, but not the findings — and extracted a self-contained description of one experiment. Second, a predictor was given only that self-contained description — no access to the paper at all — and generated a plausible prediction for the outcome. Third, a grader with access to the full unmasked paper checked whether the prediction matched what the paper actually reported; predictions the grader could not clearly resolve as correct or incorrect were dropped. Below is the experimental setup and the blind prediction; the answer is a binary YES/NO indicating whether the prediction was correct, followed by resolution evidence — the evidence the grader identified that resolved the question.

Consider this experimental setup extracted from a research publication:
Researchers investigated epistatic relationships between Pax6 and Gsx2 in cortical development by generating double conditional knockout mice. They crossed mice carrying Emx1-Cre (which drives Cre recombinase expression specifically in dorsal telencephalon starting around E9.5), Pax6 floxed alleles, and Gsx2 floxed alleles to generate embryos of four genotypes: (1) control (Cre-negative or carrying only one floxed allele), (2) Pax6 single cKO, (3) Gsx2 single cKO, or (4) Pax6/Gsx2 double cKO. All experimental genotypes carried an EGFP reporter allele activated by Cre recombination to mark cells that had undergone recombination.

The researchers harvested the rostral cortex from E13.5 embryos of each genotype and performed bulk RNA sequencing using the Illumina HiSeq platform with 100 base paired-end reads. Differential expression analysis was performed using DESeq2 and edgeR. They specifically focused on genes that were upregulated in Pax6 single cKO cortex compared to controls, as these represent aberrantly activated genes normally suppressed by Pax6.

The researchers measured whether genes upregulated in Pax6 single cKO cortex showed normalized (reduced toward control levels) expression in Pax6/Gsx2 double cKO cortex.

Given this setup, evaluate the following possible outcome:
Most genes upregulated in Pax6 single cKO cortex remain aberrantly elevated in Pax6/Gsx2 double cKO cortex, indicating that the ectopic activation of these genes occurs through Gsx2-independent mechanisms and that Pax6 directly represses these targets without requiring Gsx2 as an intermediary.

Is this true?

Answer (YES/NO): YES